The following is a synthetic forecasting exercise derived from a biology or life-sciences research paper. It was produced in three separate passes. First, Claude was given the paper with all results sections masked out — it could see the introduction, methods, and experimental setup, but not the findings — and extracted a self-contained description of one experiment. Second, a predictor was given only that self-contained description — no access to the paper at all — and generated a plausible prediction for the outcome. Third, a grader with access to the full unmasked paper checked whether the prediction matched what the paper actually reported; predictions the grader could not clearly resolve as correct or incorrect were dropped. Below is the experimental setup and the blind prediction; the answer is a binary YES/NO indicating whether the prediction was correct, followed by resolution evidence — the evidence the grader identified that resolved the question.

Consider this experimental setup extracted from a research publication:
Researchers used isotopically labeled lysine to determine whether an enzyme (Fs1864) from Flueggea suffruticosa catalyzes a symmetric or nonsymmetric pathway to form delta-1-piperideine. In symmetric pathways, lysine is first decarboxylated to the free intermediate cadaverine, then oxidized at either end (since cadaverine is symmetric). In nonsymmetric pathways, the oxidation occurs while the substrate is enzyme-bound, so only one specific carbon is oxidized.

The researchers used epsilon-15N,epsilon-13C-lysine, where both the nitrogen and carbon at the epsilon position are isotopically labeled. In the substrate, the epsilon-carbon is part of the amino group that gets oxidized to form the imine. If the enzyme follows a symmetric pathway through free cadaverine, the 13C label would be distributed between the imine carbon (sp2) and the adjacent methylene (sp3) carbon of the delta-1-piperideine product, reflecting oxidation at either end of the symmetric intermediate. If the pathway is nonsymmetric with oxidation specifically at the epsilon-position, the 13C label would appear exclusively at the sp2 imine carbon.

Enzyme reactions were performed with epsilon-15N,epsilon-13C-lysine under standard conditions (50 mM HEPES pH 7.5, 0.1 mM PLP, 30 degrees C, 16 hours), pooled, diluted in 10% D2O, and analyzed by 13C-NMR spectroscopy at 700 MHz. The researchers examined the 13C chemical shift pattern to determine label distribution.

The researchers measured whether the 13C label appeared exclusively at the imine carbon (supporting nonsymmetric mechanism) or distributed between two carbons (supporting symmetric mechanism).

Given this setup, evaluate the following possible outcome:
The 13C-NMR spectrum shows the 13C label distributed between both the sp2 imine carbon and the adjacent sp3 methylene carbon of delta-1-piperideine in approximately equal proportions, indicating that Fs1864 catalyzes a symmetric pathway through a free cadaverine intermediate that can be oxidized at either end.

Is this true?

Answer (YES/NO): NO